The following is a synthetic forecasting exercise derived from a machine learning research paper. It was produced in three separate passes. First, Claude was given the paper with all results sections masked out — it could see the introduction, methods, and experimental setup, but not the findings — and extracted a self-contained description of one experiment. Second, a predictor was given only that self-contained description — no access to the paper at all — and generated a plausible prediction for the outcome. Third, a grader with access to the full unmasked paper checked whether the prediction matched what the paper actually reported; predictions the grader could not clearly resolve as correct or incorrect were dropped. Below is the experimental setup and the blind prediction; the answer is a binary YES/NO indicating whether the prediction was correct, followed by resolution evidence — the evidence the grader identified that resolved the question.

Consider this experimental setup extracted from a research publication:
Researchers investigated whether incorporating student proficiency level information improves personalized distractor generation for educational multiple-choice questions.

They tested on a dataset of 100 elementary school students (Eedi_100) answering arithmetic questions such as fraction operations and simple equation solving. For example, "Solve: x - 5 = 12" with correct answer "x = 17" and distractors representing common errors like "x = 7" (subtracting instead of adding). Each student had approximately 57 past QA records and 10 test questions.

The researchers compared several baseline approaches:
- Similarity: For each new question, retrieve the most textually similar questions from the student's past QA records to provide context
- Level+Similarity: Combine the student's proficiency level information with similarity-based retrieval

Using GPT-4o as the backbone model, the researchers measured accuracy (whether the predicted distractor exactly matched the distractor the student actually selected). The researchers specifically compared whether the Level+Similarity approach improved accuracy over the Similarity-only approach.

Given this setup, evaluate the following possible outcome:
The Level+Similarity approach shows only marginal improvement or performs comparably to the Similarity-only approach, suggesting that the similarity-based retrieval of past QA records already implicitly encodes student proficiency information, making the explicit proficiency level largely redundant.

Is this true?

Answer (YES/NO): YES